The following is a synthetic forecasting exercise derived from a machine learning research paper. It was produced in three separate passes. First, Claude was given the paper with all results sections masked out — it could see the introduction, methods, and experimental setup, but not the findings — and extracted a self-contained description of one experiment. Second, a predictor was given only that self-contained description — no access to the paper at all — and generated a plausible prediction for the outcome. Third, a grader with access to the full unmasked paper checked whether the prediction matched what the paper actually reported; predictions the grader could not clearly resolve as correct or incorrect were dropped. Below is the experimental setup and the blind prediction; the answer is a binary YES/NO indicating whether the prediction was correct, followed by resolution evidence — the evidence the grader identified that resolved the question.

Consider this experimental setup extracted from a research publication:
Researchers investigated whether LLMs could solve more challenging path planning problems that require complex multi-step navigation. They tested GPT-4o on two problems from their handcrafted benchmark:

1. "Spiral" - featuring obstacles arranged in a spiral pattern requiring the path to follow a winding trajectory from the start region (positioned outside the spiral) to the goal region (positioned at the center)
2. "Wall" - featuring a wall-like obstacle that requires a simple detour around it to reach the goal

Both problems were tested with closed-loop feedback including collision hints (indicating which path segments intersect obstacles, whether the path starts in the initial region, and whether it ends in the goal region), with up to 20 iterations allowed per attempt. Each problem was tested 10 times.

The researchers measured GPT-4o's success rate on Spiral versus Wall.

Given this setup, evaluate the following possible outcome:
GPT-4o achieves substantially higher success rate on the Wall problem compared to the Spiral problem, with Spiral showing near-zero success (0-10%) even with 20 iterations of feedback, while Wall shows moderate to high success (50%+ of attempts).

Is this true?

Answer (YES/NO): YES